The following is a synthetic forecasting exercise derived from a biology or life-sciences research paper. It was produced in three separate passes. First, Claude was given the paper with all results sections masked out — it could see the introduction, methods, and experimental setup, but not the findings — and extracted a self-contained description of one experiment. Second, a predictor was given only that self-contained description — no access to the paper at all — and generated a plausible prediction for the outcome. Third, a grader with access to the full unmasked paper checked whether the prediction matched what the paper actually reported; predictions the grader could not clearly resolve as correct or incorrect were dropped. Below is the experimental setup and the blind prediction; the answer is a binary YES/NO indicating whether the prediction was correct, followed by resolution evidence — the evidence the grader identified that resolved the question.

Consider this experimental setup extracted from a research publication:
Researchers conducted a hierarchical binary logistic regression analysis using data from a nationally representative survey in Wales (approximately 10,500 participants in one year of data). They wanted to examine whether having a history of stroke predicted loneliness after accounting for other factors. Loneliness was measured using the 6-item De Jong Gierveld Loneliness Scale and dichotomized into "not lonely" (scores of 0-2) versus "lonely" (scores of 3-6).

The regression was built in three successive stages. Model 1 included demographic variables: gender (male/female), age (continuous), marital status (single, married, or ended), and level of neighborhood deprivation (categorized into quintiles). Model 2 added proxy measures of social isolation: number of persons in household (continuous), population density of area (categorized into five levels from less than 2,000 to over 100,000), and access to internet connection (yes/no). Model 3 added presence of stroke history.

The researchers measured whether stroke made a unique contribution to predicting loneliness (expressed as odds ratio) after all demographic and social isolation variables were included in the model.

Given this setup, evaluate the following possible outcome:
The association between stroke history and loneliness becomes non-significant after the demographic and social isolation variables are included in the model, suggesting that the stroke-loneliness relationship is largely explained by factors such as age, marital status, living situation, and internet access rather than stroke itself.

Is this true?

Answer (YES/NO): NO